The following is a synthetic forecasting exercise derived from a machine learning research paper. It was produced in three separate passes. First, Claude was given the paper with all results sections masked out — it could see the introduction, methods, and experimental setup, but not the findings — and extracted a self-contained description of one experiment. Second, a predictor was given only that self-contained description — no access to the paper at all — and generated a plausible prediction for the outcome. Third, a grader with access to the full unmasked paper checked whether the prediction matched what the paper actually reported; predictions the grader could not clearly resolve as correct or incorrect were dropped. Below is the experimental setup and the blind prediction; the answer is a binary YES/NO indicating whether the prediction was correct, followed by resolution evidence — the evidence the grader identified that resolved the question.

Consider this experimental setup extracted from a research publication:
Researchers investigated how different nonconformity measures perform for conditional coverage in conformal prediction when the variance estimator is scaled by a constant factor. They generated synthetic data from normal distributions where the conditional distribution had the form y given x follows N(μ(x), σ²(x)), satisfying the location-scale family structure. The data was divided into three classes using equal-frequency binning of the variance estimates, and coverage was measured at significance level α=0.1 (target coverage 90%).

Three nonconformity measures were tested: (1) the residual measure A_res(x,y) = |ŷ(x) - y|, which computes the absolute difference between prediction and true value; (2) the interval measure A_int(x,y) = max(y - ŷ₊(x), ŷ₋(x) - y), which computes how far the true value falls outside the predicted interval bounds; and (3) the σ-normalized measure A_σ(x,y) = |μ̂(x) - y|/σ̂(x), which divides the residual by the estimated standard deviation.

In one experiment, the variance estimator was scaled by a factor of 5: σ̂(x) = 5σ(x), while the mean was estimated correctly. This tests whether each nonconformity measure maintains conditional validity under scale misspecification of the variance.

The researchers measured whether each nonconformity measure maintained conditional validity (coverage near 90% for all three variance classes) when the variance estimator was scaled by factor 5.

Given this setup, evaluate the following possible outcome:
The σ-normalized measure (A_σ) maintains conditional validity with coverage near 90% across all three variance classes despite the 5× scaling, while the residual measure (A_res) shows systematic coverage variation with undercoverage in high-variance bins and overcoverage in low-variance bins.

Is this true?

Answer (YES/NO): YES